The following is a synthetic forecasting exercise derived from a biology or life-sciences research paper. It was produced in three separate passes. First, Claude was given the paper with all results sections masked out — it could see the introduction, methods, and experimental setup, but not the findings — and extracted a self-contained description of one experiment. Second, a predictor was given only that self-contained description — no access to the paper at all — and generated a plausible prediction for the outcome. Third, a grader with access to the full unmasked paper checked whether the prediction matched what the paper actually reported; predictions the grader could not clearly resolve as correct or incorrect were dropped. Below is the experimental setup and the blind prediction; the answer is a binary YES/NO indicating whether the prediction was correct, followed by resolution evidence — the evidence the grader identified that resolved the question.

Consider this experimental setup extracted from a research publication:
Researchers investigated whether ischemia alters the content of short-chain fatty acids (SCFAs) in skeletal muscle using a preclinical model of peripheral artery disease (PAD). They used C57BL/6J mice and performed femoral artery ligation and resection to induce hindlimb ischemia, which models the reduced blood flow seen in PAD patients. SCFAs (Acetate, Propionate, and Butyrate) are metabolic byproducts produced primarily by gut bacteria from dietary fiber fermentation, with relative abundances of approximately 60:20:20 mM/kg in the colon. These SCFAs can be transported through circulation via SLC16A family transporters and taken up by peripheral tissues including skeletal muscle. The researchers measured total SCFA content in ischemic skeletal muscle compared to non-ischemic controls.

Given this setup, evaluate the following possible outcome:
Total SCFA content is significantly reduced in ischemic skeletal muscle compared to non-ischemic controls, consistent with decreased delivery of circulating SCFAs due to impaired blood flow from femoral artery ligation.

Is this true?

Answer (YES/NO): NO